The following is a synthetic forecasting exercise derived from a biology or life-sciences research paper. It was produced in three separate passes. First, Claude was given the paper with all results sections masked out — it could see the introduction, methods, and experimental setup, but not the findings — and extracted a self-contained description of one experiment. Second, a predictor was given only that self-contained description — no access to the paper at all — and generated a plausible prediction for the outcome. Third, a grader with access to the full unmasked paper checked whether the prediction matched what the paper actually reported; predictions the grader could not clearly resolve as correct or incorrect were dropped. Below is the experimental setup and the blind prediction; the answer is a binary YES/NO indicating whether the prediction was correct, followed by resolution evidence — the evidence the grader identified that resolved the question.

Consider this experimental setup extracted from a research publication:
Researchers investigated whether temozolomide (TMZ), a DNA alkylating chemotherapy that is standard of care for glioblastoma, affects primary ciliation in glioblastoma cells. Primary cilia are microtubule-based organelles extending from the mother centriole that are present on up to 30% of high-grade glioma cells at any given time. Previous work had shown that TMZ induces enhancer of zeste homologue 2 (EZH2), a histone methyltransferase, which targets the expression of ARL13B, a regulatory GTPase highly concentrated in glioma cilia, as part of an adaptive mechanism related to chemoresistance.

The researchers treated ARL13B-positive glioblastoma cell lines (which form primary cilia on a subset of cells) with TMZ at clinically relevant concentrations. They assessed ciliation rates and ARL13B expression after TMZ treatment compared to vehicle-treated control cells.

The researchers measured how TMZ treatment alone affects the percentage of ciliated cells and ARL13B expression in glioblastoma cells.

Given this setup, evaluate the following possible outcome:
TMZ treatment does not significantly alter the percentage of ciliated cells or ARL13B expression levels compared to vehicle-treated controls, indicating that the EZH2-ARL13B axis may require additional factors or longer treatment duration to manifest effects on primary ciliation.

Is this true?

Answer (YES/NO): NO